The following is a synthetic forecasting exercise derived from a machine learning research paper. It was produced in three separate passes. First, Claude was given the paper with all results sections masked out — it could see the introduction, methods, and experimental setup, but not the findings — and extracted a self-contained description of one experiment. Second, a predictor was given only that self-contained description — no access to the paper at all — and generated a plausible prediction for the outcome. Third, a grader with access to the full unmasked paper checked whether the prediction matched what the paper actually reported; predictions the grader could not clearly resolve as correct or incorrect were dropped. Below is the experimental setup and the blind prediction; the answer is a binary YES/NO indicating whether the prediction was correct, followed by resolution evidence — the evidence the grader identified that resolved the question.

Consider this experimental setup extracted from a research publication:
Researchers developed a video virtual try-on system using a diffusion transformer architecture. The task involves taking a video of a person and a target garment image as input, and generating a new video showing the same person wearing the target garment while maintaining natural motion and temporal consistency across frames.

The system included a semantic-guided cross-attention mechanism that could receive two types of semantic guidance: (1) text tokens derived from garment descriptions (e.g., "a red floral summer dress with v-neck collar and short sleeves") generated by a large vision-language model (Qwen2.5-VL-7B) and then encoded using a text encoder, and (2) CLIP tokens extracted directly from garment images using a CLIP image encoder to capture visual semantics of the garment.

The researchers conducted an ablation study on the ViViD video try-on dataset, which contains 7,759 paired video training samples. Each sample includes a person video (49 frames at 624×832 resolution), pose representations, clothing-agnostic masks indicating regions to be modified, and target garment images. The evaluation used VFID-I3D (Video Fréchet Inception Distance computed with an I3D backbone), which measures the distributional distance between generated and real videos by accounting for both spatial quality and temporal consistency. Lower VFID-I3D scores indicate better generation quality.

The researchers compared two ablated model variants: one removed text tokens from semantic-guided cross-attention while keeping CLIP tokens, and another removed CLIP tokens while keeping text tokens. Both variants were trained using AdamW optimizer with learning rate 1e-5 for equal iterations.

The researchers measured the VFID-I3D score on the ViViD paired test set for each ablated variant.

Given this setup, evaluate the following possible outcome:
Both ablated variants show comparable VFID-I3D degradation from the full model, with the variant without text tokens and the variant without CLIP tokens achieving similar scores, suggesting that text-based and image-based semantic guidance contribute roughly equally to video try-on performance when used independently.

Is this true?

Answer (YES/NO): NO